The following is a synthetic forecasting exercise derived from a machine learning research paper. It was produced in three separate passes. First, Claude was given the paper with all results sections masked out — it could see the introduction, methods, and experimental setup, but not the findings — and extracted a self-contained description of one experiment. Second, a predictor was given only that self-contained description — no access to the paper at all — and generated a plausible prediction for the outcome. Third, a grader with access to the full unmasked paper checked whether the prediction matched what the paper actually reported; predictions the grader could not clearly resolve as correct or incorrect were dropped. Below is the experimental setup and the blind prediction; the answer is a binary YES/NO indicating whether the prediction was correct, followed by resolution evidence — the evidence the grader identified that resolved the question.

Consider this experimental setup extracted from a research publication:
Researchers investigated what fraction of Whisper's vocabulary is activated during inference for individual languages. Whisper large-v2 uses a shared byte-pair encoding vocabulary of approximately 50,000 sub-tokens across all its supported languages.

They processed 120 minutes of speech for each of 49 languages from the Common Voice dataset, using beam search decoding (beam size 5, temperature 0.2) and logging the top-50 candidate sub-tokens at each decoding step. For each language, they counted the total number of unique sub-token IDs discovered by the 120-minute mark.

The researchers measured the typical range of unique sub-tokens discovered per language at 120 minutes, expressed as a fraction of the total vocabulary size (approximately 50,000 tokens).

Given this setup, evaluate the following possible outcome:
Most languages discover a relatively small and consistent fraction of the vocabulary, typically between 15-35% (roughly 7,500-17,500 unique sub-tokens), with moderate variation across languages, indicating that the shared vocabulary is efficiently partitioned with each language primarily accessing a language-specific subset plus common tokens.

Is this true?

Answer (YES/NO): NO